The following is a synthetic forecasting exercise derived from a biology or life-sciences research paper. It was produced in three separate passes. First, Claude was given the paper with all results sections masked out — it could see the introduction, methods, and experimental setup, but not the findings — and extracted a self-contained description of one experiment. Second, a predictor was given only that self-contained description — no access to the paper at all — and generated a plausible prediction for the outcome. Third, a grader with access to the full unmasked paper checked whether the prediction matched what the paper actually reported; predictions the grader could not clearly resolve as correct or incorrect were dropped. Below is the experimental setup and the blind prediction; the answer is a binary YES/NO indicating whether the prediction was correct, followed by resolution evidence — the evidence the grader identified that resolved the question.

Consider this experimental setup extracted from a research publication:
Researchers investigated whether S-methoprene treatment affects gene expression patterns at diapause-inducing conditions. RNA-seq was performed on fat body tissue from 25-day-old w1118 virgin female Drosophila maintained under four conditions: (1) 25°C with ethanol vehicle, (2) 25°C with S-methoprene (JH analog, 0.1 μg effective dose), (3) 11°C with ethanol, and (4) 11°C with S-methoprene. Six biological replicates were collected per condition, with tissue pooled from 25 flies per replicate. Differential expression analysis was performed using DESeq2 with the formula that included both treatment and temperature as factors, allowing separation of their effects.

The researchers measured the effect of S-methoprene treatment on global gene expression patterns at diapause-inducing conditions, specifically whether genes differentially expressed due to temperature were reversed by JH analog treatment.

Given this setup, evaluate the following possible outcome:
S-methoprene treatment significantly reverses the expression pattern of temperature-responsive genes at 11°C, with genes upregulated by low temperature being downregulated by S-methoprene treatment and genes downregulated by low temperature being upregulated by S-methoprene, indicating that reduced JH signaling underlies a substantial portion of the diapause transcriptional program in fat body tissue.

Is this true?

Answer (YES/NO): NO